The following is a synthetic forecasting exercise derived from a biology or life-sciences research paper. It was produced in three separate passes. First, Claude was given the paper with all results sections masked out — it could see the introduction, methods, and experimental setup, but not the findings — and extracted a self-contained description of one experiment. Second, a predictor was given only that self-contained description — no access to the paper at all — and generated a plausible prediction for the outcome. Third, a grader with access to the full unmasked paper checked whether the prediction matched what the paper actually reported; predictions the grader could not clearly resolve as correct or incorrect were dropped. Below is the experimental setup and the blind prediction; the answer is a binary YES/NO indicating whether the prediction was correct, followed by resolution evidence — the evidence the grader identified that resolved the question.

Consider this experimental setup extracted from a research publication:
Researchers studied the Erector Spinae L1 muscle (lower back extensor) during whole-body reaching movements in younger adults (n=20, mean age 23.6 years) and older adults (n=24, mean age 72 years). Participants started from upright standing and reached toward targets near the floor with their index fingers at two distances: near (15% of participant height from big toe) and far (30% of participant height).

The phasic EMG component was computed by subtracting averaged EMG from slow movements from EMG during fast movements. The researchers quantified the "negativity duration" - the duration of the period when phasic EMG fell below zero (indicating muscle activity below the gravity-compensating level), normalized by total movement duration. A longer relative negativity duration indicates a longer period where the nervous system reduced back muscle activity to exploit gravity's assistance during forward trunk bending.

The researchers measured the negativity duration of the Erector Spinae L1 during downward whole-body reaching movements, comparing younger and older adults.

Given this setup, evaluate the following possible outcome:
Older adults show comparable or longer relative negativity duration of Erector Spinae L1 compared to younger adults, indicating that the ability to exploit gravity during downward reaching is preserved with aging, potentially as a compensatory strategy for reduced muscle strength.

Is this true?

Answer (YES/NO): NO